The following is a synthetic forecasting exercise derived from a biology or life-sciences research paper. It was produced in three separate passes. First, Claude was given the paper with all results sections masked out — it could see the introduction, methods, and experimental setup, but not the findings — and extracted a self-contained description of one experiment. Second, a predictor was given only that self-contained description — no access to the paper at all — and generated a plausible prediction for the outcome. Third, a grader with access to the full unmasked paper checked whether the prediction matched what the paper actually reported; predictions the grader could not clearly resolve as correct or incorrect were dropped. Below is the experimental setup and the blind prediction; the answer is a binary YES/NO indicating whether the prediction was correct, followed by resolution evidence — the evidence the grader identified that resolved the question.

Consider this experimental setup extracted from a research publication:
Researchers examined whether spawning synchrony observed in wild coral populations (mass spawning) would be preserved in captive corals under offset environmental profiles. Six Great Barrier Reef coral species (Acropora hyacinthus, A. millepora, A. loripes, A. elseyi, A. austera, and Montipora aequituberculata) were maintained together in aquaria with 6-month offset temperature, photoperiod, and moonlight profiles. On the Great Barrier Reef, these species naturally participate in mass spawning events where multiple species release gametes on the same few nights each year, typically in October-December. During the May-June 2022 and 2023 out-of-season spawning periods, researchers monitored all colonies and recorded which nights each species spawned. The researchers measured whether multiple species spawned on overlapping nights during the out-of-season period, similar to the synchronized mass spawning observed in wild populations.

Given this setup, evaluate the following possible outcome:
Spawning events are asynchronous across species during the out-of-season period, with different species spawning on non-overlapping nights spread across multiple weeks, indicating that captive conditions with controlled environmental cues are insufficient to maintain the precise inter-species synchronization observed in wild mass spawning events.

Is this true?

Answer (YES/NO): NO